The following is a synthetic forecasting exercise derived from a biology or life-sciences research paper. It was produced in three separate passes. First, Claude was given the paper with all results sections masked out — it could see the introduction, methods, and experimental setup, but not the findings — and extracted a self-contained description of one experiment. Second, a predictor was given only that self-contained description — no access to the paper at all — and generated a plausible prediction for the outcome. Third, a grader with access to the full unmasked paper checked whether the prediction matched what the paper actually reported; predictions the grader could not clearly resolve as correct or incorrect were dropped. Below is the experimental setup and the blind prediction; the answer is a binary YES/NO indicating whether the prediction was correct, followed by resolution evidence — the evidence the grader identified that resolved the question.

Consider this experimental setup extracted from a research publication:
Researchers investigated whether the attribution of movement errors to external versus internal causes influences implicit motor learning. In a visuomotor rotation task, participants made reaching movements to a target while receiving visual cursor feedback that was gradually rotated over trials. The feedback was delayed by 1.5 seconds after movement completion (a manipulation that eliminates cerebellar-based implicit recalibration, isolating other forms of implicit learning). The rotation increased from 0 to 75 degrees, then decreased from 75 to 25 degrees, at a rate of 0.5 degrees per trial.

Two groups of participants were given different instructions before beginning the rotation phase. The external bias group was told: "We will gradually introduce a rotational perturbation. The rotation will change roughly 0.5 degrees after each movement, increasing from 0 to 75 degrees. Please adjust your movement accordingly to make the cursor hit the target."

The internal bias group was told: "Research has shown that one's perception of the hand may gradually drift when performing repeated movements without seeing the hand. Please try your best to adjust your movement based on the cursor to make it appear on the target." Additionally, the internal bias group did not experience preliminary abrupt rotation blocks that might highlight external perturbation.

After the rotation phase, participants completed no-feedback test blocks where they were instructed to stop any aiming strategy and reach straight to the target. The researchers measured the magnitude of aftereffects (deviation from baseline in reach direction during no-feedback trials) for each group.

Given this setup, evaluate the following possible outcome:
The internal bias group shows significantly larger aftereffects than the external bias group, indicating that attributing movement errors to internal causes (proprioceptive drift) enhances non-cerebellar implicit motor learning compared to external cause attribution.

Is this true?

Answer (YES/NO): YES